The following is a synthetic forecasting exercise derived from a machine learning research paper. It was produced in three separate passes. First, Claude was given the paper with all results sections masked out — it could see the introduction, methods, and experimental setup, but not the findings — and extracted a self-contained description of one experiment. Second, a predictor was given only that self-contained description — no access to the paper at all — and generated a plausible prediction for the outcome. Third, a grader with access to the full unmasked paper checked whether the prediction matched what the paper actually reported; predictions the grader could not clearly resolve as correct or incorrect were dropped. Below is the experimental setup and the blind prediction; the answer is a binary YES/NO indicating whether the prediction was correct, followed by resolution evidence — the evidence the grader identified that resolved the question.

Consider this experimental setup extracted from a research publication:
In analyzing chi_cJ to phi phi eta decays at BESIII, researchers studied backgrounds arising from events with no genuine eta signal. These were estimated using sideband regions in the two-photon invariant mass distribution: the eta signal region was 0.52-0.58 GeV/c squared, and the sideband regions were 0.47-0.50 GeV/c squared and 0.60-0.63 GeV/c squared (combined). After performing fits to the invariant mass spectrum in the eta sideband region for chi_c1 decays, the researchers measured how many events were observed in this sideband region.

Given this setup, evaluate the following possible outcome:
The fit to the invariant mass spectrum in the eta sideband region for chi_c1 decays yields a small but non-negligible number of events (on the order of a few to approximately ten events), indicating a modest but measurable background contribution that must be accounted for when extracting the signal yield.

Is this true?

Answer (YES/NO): YES